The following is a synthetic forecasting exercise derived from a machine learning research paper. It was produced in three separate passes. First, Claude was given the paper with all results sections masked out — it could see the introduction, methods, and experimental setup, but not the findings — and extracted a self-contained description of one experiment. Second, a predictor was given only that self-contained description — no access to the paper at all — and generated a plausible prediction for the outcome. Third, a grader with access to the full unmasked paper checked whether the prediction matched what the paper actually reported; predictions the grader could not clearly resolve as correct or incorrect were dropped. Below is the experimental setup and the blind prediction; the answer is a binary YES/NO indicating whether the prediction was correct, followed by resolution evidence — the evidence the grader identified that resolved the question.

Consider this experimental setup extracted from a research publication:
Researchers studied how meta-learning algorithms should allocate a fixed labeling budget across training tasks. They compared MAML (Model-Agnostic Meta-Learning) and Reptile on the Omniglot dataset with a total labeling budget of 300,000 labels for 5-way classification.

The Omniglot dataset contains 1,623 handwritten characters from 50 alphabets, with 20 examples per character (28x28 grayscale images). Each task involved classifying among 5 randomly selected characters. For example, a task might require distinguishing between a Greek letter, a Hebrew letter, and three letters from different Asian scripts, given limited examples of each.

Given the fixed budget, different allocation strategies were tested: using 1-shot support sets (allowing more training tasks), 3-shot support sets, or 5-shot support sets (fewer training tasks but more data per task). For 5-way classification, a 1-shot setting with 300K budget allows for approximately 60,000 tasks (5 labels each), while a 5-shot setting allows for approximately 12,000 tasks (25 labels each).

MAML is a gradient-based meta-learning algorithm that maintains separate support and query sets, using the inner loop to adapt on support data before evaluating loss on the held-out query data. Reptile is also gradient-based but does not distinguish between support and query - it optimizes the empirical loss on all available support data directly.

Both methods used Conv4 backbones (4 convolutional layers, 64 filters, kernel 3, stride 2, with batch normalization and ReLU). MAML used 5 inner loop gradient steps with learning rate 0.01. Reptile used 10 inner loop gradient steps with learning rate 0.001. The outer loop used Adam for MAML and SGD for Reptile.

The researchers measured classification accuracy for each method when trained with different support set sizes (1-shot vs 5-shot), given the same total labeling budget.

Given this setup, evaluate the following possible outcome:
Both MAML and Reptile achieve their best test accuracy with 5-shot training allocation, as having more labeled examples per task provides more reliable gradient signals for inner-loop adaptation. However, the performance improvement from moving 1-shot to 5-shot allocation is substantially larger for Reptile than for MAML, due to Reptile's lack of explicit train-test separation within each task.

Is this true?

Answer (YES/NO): NO